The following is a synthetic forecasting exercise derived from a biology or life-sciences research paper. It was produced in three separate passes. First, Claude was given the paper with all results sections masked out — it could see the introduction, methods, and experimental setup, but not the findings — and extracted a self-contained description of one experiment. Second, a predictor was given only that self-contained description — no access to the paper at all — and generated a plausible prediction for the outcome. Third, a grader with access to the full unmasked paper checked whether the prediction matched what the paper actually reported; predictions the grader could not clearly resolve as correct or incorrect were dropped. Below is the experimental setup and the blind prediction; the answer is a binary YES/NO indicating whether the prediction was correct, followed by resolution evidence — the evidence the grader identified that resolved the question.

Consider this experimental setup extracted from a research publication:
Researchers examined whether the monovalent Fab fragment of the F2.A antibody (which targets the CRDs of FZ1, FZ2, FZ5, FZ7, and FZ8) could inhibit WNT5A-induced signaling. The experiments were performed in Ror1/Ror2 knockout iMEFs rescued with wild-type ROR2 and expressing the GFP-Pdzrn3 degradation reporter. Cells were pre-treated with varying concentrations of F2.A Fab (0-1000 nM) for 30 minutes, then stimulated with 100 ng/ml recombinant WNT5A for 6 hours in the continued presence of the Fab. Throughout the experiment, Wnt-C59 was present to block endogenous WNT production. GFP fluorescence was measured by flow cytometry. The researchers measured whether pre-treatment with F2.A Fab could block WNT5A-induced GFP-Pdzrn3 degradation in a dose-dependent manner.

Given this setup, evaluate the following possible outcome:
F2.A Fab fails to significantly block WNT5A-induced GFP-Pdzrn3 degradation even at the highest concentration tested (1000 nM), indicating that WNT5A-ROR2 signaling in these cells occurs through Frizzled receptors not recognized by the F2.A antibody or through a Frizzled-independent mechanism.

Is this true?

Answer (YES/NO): NO